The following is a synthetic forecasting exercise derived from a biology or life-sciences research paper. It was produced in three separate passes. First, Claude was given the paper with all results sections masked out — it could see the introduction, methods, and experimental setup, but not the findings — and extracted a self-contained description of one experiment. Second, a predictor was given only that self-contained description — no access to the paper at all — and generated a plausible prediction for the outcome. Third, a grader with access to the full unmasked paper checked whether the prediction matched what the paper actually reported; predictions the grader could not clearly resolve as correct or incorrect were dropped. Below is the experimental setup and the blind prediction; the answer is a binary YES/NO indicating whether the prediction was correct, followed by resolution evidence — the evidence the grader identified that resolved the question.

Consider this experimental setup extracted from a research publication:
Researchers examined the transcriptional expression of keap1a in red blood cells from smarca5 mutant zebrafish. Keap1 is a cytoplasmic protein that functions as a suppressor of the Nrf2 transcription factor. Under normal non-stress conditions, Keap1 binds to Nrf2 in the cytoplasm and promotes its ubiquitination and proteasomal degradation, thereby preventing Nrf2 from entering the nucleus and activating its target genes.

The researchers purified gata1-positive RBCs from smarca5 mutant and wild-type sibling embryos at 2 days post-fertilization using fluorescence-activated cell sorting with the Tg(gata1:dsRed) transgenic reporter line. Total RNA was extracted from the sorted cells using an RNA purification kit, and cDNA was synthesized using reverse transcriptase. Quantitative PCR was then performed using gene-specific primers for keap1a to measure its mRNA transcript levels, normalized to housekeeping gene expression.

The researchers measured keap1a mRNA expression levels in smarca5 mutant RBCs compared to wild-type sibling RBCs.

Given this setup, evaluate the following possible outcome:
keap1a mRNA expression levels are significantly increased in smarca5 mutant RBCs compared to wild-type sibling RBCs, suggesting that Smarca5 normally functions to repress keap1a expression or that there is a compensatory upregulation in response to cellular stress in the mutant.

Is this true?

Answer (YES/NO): NO